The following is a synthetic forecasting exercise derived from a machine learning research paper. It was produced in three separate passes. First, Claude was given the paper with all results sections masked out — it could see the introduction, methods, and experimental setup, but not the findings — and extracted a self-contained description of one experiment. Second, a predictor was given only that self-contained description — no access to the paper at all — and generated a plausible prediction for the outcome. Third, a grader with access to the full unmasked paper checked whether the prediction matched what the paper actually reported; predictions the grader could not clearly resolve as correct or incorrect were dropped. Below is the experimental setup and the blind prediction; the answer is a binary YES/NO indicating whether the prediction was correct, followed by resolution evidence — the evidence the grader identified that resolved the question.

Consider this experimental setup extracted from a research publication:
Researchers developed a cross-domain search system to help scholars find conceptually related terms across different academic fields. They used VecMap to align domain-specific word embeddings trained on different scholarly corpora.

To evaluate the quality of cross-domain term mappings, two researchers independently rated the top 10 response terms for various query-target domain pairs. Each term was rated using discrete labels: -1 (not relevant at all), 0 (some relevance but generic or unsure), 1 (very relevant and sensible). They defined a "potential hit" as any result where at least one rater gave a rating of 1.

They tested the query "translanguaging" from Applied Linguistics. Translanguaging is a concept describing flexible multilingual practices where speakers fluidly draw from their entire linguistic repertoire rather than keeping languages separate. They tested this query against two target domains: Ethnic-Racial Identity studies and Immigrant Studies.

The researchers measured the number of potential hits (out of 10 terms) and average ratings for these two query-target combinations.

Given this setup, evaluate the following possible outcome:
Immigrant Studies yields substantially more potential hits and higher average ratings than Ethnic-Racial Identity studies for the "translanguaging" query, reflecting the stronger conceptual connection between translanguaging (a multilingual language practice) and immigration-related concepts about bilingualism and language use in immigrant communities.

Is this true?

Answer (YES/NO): NO